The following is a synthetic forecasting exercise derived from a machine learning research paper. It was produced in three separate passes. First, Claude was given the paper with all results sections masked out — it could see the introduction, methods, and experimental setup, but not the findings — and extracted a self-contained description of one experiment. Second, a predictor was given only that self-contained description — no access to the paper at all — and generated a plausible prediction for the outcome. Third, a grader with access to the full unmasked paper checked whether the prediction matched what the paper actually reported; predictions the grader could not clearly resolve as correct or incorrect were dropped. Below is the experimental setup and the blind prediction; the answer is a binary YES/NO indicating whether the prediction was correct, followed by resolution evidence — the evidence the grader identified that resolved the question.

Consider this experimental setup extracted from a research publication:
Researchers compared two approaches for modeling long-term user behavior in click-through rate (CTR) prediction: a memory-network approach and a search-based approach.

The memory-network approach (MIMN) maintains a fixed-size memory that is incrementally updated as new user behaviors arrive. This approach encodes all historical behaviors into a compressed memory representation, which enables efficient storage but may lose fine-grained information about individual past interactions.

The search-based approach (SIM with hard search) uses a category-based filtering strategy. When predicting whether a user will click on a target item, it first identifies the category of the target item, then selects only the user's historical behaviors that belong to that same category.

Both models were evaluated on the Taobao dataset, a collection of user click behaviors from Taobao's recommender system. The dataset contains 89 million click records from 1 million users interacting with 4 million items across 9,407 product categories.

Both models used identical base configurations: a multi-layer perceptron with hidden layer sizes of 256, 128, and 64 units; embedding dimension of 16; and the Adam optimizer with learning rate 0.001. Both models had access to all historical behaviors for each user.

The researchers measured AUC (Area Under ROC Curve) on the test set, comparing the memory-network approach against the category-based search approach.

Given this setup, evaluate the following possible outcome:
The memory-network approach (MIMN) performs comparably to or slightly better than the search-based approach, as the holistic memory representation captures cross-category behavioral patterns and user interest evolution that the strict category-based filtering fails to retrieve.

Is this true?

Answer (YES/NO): NO